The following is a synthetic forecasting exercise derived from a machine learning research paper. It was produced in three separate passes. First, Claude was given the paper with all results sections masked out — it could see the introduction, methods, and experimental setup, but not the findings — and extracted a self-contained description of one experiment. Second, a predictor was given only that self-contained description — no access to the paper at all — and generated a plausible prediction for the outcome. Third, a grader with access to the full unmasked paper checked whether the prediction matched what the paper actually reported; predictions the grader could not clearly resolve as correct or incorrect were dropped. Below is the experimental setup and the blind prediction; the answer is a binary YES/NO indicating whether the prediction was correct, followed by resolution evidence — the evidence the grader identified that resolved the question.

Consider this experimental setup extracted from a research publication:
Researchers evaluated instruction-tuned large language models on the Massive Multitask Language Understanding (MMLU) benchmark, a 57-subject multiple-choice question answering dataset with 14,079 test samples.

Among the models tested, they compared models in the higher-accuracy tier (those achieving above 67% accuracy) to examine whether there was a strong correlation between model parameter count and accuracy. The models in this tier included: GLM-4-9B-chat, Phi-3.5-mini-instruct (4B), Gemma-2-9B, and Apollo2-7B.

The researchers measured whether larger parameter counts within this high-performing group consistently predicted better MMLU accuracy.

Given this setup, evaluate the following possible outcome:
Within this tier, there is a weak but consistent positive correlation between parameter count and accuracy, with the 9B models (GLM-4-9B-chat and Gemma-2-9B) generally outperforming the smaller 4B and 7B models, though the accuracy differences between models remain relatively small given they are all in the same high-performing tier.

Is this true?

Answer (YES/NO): NO